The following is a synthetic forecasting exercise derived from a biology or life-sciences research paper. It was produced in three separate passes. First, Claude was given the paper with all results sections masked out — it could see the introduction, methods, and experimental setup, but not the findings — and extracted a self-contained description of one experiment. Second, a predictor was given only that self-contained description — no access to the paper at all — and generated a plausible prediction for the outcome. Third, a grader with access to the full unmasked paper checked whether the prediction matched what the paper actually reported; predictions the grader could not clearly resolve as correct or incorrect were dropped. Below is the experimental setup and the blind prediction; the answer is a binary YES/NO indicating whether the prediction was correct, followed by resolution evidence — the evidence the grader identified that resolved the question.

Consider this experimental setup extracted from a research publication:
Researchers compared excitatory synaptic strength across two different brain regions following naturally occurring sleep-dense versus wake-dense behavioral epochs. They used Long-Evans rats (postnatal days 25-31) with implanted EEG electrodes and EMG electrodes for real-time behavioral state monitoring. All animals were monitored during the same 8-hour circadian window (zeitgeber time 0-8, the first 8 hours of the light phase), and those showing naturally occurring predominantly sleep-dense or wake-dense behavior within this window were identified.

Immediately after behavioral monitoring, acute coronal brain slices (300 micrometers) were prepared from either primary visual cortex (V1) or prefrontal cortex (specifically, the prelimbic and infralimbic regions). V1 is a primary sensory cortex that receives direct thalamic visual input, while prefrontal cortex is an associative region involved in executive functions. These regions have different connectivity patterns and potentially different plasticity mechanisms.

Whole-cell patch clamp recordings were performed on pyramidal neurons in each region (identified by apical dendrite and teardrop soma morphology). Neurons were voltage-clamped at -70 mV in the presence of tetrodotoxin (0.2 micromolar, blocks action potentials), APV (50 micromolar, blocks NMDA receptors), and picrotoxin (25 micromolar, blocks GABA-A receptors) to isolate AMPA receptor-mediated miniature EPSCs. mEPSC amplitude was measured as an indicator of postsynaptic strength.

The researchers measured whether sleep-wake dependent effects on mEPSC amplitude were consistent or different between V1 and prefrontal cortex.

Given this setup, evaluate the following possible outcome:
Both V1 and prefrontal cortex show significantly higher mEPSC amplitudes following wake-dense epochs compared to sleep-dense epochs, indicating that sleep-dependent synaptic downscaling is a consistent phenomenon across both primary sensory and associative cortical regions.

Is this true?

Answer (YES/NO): NO